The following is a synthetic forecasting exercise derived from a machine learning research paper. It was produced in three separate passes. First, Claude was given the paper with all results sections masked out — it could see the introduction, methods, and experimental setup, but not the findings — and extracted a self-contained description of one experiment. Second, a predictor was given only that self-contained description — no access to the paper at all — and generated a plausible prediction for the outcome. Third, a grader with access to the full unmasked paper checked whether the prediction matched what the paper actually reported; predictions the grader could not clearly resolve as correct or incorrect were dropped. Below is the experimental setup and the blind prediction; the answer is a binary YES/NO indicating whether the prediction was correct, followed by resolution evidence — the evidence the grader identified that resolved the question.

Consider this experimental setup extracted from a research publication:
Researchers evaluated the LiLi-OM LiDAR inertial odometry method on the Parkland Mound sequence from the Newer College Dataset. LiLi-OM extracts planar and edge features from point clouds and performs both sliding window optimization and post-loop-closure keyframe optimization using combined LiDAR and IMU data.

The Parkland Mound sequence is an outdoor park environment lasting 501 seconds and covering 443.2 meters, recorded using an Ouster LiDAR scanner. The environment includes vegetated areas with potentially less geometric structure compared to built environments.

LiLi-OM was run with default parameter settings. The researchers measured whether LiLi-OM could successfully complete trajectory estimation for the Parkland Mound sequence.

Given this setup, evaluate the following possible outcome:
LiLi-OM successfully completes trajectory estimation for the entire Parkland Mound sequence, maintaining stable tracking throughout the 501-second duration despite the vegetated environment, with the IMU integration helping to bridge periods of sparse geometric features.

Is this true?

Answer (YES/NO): NO